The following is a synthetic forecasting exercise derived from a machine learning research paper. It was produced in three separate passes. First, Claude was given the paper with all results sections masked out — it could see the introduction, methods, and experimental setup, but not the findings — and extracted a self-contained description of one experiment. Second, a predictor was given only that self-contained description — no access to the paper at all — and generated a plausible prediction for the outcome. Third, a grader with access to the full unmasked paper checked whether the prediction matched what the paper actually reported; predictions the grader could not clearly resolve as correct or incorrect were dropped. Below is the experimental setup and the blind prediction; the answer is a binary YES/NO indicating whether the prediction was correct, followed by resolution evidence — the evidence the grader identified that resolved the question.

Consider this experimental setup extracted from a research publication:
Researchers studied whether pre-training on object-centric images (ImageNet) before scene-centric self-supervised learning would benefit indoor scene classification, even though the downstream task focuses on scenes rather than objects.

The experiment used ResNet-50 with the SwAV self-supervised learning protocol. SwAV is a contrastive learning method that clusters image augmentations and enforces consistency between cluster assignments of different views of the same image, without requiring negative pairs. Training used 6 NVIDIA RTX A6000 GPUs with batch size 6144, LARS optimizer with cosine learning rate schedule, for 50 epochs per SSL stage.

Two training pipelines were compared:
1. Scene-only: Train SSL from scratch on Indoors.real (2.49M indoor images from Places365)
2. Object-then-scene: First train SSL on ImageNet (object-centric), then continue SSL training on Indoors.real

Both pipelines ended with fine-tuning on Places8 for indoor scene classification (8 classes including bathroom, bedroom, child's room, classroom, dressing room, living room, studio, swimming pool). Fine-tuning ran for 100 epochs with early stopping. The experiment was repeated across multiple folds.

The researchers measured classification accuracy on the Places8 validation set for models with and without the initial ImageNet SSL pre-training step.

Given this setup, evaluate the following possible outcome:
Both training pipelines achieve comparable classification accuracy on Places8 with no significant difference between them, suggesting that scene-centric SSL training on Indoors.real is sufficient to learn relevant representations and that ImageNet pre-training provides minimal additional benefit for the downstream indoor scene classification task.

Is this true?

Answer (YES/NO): NO